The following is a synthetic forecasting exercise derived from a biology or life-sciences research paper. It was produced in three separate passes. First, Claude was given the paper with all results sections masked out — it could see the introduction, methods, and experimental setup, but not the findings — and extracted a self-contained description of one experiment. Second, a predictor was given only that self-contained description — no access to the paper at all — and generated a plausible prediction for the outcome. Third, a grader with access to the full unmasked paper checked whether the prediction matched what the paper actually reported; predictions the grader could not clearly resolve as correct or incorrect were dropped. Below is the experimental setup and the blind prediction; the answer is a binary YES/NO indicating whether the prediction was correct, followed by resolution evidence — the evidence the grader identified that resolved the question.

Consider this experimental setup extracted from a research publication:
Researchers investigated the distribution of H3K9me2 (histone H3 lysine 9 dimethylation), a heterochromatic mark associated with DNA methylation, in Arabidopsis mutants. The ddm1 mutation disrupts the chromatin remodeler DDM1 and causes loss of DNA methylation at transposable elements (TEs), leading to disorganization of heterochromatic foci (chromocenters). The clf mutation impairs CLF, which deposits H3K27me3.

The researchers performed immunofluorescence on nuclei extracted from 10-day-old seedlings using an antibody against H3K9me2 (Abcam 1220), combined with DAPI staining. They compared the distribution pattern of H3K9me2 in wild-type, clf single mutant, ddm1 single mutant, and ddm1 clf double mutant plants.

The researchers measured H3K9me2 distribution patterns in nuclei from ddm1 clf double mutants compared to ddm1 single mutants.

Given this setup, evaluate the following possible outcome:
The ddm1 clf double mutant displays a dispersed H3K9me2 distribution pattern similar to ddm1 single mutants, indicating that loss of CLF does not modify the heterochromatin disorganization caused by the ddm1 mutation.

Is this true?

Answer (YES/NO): NO